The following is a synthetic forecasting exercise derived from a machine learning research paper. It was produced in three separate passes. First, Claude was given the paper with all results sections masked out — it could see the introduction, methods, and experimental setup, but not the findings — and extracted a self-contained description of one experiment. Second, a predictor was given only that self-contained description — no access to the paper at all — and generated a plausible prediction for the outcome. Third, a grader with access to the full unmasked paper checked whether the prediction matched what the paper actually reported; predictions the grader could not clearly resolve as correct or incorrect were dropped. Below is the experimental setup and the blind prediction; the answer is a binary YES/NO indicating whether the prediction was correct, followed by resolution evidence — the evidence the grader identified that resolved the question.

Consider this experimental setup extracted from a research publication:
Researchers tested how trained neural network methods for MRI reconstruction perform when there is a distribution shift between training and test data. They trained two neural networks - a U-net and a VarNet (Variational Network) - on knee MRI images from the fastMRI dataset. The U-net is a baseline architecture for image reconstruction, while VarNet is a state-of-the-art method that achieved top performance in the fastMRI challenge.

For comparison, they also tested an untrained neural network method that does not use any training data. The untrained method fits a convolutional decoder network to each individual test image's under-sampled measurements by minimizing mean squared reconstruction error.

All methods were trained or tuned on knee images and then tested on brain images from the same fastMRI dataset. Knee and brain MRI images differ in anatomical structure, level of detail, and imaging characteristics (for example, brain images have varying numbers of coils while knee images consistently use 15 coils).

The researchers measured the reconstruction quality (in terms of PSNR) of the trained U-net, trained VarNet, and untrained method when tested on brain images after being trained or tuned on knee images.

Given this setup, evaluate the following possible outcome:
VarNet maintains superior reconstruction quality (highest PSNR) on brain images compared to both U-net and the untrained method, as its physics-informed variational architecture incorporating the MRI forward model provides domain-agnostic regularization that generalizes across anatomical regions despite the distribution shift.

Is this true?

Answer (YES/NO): YES